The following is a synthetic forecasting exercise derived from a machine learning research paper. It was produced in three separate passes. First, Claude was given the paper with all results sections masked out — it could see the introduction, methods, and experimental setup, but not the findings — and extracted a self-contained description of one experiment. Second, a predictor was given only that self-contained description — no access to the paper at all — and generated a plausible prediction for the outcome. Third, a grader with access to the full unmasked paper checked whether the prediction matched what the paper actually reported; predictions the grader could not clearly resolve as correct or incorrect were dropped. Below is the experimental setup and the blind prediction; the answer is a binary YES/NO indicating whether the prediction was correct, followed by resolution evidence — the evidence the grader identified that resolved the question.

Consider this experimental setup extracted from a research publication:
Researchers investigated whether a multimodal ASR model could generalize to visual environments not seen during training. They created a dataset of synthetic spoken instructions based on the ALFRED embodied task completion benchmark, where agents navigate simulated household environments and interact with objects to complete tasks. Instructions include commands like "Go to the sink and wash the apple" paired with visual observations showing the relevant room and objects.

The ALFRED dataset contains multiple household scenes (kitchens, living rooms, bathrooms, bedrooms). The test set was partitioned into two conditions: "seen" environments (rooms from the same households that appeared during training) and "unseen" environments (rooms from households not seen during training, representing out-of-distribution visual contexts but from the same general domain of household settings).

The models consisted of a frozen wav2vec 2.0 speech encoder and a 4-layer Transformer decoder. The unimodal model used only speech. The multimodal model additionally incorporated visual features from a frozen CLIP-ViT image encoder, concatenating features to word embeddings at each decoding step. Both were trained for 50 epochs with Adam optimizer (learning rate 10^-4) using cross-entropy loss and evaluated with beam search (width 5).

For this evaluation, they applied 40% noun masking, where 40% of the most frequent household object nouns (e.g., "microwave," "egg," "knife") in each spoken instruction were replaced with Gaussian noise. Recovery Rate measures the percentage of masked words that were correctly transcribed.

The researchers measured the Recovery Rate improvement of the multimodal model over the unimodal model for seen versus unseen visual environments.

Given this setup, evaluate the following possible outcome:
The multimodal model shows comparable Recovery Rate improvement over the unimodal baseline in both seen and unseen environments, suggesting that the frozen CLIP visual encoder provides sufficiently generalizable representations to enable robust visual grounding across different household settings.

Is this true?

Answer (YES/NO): NO